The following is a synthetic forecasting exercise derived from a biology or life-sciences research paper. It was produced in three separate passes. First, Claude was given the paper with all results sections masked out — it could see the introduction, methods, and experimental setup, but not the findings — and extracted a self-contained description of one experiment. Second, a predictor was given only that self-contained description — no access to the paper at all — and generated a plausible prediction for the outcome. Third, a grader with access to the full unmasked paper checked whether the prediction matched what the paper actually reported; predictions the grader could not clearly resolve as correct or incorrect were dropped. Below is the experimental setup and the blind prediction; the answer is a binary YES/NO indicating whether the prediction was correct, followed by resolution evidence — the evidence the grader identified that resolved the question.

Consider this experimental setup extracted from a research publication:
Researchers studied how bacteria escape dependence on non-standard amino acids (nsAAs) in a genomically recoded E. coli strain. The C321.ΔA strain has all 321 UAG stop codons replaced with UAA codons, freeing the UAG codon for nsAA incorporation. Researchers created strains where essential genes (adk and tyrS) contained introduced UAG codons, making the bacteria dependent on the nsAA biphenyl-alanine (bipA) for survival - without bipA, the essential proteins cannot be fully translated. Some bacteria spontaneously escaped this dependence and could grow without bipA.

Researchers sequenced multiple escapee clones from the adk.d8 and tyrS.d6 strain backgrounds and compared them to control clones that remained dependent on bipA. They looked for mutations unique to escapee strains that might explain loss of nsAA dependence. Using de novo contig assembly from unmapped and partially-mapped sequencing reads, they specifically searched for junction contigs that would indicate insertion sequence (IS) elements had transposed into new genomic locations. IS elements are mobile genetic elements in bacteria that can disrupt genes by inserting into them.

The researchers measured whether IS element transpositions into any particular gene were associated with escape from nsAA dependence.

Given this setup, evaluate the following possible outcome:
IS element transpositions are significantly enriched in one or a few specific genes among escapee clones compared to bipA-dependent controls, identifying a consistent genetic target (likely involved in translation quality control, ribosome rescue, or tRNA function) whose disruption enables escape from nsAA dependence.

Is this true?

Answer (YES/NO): NO